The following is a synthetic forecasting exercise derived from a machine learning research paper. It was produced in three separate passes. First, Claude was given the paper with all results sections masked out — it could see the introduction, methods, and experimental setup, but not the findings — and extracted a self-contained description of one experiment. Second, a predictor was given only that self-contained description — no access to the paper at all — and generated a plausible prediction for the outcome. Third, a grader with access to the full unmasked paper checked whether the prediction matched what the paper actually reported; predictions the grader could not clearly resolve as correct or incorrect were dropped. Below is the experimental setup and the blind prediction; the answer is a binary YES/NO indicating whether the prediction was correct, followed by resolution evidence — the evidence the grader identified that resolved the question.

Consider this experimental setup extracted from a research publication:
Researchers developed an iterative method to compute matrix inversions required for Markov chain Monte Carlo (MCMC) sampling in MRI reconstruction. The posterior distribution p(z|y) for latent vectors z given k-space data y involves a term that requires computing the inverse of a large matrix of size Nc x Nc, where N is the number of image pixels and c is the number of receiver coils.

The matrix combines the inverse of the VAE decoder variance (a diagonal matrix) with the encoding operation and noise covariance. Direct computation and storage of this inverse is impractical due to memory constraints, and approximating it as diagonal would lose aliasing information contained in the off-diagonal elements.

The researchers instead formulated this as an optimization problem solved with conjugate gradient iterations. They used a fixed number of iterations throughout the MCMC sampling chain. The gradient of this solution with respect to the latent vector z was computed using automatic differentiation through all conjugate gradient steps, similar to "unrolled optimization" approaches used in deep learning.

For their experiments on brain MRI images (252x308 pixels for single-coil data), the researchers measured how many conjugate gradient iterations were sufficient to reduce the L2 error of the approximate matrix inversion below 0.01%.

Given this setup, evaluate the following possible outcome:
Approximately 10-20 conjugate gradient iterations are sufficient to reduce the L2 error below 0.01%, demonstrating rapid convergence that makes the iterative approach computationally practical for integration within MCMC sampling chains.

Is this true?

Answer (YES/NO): NO